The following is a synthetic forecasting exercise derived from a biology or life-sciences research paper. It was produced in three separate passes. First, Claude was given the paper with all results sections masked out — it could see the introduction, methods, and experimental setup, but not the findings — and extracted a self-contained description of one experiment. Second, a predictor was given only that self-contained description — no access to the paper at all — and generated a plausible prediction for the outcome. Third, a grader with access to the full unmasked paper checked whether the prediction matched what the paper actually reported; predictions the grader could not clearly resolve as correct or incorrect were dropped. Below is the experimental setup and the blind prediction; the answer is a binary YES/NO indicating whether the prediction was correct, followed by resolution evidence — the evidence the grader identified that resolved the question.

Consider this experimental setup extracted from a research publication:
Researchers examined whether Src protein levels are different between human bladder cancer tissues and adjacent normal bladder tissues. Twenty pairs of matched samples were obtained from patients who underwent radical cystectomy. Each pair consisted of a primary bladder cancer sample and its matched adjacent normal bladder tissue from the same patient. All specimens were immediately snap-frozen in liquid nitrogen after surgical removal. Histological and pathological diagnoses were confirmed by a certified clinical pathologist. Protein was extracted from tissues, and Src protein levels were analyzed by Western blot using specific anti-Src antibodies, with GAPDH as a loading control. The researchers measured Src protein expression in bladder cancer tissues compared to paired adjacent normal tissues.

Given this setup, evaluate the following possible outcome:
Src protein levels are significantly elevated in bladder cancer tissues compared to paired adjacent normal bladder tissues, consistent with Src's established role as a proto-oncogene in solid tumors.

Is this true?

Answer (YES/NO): NO